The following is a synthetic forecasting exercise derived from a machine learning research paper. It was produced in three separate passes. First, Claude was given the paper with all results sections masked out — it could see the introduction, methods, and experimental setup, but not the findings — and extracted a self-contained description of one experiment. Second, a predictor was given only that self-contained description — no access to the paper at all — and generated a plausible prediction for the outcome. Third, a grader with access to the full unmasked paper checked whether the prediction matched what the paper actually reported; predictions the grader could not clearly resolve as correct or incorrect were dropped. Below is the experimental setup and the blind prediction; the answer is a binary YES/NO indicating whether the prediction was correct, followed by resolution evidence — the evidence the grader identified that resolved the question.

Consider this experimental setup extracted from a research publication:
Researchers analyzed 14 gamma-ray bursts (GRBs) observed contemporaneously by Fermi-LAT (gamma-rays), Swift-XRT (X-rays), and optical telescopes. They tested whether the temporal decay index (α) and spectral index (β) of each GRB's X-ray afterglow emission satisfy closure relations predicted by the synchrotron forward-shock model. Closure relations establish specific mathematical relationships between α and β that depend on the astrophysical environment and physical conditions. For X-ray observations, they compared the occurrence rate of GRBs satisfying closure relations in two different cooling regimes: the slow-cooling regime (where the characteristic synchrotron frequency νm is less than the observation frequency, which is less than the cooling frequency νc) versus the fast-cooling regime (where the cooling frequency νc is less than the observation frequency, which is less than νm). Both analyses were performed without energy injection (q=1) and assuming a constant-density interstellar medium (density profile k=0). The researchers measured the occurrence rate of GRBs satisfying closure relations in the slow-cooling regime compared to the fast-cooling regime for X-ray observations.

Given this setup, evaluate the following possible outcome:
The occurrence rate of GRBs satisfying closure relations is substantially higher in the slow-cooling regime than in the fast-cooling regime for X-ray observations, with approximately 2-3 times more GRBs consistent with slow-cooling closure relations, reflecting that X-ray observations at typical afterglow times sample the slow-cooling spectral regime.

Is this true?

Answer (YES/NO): NO